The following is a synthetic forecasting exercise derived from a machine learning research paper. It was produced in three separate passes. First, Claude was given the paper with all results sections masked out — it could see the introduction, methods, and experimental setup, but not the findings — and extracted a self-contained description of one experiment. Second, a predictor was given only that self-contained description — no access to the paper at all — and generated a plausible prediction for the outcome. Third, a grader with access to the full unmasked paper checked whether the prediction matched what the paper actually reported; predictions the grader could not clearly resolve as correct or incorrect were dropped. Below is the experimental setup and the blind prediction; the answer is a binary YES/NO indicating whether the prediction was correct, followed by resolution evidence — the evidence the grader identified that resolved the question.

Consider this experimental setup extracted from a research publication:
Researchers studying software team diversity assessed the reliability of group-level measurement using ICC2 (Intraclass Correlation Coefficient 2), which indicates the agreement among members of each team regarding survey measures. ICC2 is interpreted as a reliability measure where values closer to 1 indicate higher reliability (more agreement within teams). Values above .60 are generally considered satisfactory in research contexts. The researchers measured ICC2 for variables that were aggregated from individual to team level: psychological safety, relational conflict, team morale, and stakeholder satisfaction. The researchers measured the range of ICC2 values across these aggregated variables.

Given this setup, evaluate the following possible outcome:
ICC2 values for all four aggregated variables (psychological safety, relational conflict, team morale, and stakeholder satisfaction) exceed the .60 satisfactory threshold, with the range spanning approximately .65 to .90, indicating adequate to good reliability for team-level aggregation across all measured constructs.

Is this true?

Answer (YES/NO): NO